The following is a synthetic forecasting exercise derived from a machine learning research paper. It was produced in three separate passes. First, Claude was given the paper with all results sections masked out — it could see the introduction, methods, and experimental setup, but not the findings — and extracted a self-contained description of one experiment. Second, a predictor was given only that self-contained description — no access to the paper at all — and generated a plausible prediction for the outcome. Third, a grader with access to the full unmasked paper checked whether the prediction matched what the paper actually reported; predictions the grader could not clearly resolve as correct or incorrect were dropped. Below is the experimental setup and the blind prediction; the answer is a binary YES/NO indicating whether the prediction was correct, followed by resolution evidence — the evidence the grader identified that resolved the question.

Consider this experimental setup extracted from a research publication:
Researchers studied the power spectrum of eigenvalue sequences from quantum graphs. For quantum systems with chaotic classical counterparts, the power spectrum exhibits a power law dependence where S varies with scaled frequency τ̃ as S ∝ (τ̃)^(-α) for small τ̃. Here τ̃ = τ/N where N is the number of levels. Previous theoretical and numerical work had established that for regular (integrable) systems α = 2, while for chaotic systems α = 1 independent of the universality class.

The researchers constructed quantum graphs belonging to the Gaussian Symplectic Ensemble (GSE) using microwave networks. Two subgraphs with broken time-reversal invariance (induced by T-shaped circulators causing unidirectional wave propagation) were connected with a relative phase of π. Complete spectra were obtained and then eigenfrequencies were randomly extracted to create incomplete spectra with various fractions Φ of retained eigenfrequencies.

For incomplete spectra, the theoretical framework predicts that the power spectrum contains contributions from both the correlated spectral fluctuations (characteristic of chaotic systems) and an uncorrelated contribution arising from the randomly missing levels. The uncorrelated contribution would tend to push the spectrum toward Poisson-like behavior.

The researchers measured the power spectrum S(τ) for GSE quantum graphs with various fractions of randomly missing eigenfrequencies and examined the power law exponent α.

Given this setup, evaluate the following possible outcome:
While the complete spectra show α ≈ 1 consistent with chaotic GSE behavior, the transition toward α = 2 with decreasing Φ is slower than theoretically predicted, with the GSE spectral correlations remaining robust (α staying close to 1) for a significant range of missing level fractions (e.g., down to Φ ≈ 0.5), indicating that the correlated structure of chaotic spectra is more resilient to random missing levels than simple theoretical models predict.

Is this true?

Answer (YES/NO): NO